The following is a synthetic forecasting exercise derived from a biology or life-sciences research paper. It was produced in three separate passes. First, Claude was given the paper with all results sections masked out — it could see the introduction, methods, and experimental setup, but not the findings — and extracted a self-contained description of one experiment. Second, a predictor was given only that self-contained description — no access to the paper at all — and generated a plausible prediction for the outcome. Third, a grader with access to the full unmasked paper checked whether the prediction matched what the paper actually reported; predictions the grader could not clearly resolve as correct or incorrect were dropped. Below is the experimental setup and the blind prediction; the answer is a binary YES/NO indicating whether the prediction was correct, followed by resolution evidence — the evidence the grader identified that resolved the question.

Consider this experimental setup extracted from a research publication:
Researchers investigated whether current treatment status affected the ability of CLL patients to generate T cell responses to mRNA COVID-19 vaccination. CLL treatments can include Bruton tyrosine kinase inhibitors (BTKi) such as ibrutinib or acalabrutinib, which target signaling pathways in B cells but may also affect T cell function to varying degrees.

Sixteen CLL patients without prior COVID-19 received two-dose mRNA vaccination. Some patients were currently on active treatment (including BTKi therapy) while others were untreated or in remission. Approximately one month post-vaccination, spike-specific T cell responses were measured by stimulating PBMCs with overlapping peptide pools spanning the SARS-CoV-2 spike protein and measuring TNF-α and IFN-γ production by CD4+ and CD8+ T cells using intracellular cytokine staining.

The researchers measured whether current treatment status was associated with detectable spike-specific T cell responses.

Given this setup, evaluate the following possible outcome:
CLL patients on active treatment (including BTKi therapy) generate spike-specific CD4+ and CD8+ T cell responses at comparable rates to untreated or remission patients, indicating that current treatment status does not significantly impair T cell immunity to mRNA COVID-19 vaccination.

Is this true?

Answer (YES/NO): NO